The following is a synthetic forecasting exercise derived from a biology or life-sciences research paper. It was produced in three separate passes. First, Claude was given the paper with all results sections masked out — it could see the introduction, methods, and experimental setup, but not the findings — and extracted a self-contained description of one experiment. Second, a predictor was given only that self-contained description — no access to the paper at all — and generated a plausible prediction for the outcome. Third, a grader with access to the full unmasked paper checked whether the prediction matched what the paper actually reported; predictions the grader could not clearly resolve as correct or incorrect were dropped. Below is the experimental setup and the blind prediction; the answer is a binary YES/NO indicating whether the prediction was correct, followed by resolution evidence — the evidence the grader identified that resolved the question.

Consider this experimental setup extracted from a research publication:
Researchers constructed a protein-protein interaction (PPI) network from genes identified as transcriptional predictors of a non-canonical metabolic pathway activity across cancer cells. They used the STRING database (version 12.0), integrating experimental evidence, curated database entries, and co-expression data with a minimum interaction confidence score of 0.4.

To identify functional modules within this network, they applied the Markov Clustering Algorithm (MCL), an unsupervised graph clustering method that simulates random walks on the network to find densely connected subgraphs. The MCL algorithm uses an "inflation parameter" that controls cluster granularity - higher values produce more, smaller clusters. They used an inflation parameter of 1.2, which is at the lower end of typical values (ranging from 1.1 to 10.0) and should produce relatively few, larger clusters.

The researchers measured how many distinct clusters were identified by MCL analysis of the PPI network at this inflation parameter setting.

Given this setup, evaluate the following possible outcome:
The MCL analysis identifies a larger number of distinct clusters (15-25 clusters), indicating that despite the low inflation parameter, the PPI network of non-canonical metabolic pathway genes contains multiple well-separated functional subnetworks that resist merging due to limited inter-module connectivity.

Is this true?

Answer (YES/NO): YES